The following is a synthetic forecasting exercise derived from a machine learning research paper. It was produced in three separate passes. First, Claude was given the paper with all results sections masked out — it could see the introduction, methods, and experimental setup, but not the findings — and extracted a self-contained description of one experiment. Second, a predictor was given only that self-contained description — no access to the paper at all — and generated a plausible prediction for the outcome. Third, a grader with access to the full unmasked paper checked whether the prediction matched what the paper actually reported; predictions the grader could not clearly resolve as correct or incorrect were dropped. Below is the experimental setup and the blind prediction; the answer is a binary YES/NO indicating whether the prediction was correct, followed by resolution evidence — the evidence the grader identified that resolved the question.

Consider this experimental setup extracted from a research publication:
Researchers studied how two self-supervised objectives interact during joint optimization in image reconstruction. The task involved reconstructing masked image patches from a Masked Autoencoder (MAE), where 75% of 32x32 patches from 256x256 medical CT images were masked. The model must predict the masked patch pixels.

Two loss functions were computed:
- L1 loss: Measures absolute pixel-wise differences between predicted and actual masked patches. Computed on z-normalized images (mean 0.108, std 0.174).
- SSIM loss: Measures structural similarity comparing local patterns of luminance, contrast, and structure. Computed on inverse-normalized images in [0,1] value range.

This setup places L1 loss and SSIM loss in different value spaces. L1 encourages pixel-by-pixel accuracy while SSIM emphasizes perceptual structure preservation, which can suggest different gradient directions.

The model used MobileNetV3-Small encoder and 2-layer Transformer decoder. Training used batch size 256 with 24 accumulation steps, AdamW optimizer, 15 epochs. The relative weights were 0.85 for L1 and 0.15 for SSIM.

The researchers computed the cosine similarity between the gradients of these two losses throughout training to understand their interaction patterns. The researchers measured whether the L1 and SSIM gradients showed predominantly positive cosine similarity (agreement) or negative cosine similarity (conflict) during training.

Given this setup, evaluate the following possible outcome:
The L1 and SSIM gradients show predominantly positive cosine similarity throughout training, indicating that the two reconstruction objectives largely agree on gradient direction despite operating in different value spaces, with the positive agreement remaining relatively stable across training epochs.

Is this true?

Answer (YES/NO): NO